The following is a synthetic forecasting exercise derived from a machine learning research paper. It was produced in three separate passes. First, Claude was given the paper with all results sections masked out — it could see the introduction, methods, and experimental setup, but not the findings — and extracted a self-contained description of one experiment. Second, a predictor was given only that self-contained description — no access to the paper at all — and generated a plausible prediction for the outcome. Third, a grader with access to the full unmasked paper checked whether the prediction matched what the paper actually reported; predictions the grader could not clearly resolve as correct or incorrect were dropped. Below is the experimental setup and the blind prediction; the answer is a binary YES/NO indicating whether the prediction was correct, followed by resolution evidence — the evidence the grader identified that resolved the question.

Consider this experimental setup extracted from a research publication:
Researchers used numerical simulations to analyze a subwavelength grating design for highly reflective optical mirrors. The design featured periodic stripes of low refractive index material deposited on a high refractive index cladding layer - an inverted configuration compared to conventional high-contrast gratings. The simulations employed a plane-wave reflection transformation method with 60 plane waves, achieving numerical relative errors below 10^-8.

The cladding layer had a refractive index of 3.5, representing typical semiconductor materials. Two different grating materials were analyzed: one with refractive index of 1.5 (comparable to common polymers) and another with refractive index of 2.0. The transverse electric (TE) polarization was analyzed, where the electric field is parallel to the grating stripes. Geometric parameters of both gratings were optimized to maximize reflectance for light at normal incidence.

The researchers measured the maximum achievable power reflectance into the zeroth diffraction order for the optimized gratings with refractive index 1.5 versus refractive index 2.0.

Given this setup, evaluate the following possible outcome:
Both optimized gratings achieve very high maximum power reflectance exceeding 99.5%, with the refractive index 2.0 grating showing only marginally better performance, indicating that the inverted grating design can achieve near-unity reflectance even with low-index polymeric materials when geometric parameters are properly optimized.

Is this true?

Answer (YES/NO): NO